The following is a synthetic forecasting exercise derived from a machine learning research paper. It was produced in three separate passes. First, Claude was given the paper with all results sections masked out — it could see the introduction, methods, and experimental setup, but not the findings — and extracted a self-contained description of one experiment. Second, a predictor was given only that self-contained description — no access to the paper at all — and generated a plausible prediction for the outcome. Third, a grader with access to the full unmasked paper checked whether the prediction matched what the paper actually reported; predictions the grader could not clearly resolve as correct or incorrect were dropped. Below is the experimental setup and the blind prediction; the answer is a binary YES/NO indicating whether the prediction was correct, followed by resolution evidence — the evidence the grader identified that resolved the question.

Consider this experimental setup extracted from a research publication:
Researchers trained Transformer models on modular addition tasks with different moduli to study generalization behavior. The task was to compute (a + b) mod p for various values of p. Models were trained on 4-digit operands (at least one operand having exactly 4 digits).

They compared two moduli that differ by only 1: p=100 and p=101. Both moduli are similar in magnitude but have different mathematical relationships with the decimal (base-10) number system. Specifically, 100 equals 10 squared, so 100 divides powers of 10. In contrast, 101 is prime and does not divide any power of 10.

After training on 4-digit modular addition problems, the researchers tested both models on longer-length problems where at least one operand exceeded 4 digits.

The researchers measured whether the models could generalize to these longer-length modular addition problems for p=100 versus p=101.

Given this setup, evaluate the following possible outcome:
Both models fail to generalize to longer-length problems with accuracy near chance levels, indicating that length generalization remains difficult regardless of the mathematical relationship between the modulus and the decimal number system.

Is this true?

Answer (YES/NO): NO